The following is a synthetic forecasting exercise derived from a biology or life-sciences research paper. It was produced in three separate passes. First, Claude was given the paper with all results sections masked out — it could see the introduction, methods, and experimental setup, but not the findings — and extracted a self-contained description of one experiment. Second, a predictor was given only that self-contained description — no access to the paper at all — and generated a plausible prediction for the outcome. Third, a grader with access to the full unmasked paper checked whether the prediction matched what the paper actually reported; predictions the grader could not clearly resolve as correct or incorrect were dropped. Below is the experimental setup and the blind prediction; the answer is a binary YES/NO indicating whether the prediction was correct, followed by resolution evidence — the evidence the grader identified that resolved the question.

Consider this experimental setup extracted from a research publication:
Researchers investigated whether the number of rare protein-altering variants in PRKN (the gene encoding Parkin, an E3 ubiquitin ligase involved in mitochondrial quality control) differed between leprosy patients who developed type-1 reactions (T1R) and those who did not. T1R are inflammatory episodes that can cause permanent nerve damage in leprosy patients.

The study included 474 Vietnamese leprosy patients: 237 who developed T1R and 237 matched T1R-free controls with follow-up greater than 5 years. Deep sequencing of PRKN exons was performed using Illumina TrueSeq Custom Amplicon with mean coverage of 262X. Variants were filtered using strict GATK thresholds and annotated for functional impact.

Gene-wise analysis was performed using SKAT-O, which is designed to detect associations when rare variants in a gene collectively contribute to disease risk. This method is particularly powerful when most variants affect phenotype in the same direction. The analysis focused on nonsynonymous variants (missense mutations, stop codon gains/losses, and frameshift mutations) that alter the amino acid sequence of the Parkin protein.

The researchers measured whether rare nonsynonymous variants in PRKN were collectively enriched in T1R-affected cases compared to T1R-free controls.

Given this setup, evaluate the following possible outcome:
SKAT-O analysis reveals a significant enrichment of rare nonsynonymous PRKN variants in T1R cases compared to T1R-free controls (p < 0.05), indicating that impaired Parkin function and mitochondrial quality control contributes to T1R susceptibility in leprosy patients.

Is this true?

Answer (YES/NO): YES